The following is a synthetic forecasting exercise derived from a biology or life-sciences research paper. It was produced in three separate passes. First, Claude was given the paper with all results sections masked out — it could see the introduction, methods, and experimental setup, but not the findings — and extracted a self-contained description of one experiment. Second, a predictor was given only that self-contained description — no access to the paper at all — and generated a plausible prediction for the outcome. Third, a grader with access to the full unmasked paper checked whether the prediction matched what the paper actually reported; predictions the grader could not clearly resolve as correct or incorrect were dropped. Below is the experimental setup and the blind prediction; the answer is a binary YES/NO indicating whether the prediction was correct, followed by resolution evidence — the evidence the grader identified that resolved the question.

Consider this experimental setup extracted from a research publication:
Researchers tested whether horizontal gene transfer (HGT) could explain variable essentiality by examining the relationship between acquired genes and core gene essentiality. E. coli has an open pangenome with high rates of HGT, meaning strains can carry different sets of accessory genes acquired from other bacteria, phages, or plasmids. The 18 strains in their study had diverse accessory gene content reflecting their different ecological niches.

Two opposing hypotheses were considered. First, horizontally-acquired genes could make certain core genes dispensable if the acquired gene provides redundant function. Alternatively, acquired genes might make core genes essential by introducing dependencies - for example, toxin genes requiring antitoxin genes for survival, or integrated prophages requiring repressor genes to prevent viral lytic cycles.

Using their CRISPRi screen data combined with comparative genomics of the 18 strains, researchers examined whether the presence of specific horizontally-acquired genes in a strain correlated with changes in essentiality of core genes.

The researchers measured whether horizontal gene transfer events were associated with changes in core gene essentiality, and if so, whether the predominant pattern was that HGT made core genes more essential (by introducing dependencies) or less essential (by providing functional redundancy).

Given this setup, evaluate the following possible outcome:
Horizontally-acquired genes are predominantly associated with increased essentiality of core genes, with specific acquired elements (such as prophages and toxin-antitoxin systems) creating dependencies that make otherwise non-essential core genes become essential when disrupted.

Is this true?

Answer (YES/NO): YES